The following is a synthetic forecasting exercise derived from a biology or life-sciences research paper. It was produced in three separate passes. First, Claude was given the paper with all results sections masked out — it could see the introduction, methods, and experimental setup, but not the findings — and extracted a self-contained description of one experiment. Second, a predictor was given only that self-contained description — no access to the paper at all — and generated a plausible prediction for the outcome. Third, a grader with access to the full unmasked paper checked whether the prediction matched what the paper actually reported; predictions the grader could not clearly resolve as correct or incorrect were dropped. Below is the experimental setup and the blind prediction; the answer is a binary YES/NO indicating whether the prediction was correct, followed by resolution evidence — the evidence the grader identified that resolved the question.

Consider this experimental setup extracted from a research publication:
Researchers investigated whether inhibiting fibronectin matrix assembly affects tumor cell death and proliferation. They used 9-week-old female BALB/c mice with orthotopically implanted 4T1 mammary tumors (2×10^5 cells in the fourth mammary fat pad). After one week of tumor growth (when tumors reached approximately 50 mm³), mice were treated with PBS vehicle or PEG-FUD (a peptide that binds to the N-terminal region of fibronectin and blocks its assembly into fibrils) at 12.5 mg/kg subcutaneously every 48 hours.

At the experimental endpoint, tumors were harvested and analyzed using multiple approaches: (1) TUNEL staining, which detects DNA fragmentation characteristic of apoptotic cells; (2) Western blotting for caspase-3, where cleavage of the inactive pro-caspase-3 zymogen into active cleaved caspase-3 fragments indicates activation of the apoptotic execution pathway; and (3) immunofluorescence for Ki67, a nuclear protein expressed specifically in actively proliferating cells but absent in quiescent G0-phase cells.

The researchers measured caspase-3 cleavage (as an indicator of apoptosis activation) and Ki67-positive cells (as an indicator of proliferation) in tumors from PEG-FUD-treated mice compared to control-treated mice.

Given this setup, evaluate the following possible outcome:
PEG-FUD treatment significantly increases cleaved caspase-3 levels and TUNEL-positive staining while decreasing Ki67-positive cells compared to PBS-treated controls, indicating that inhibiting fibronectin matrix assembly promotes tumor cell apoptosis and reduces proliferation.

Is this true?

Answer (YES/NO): NO